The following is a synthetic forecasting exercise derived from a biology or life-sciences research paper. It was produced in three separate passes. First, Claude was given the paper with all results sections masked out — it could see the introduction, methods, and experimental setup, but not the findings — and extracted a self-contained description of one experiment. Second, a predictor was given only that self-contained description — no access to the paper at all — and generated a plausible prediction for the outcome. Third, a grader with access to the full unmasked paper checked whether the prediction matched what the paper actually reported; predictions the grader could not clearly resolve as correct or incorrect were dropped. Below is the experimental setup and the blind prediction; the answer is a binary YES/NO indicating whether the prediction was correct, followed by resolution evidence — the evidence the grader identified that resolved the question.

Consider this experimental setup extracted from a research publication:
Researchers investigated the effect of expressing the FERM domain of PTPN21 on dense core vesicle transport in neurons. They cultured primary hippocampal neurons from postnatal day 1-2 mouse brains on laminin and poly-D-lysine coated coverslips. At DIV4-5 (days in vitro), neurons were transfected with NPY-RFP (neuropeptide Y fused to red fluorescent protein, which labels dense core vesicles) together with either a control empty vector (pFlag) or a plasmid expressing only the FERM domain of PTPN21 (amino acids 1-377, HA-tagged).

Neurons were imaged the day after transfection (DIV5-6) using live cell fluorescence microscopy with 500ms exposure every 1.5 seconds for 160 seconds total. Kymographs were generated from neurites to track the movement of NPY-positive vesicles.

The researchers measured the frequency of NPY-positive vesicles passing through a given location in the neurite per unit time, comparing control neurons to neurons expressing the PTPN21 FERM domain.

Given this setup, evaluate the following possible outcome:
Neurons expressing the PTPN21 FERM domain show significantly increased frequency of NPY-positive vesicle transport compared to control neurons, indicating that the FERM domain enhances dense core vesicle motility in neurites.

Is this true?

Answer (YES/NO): YES